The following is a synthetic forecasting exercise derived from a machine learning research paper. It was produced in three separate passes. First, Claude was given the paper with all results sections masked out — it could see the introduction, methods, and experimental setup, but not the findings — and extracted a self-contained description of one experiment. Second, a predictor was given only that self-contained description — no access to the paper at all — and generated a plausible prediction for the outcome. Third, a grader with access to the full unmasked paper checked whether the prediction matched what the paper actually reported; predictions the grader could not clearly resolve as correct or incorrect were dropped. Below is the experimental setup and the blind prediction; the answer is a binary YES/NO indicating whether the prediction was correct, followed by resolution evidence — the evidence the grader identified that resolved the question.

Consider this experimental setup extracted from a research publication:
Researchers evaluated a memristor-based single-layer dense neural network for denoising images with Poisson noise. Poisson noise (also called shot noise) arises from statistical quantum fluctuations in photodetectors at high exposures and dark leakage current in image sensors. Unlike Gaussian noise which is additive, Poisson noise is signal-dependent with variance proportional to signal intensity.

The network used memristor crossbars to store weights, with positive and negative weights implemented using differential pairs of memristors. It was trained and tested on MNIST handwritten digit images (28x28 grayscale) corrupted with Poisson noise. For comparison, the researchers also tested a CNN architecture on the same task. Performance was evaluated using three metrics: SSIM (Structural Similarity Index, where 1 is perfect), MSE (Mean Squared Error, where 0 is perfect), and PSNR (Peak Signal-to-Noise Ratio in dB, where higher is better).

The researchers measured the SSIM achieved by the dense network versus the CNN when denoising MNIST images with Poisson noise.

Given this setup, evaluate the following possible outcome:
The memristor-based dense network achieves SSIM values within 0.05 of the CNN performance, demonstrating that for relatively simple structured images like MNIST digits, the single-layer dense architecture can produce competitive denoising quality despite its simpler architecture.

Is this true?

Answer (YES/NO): YES